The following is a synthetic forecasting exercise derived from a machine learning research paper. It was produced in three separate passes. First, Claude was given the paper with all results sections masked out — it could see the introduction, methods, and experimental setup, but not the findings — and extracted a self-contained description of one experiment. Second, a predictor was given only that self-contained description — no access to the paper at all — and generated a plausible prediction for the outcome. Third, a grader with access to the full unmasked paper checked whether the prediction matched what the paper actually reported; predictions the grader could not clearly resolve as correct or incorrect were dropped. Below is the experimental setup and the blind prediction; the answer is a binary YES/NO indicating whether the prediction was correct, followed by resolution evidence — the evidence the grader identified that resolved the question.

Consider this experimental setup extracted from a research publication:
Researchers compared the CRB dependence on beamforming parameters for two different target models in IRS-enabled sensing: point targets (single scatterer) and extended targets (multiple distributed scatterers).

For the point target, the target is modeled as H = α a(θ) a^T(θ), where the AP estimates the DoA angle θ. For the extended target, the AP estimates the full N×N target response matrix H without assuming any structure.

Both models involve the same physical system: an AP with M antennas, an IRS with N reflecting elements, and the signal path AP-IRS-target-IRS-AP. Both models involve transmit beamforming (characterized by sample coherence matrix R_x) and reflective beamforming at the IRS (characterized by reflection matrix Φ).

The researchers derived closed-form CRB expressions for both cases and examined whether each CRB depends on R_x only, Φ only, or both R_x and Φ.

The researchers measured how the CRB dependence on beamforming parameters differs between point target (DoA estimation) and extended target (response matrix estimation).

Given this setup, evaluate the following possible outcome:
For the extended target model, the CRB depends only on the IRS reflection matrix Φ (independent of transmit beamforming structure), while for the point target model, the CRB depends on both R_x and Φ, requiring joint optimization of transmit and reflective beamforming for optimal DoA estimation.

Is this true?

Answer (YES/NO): NO